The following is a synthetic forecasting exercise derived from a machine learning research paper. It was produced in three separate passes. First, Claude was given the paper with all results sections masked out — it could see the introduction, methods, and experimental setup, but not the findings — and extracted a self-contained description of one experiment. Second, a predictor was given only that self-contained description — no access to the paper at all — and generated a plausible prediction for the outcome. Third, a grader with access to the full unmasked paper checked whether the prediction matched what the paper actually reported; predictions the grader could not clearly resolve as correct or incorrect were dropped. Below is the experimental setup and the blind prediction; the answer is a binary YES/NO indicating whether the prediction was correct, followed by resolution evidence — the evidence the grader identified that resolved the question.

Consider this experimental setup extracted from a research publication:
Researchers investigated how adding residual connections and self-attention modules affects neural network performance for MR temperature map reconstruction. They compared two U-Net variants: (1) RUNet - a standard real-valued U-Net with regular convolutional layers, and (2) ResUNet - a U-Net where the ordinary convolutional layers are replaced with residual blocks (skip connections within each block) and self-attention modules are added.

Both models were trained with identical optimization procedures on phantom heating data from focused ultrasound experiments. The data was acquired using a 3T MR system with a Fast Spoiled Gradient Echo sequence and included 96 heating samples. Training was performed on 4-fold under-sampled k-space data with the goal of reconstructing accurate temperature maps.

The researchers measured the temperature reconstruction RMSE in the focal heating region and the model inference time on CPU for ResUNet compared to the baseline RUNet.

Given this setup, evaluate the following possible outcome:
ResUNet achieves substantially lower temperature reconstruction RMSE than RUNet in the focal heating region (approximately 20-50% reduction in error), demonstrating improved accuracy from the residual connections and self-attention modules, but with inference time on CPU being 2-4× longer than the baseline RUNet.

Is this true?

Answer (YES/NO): NO